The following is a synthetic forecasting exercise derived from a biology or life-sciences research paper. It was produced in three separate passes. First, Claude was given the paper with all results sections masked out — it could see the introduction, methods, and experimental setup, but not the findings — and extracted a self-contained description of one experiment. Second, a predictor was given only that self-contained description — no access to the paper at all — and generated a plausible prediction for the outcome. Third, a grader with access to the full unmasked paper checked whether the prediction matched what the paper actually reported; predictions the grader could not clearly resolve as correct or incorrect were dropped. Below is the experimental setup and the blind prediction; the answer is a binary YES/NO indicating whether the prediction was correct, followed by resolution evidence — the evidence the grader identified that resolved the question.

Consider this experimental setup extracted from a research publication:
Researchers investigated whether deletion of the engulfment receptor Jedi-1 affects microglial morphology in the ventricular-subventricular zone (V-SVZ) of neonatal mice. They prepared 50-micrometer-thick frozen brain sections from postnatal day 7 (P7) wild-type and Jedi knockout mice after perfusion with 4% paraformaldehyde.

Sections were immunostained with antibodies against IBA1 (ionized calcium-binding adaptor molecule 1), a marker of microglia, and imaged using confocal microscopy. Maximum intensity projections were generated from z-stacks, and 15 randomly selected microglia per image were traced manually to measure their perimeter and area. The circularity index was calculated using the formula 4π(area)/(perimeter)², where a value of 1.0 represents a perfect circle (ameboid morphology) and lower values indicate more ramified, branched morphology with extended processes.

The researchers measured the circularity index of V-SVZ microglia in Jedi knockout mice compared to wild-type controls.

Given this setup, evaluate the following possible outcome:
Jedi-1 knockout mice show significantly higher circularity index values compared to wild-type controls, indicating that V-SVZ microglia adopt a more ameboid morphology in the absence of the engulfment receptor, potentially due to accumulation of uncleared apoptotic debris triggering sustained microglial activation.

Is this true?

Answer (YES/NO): YES